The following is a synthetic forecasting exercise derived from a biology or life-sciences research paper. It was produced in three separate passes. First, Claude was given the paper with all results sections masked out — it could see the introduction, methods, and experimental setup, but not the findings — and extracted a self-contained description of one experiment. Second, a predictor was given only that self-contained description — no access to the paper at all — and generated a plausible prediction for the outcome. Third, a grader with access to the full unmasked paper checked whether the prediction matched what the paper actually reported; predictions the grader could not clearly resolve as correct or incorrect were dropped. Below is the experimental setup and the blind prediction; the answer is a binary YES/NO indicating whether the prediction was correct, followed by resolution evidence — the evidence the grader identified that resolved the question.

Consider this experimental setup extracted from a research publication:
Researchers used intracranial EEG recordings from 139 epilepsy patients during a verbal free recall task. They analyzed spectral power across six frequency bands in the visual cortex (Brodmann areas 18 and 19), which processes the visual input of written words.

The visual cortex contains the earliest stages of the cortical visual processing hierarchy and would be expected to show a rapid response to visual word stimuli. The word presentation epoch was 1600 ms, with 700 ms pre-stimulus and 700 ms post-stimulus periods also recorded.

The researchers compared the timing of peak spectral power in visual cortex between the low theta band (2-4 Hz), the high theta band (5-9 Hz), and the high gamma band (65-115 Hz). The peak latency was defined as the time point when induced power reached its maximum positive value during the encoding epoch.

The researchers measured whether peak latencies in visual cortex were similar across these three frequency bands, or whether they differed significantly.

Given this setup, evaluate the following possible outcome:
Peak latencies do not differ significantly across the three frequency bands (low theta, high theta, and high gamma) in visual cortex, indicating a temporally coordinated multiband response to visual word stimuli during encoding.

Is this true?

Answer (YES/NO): YES